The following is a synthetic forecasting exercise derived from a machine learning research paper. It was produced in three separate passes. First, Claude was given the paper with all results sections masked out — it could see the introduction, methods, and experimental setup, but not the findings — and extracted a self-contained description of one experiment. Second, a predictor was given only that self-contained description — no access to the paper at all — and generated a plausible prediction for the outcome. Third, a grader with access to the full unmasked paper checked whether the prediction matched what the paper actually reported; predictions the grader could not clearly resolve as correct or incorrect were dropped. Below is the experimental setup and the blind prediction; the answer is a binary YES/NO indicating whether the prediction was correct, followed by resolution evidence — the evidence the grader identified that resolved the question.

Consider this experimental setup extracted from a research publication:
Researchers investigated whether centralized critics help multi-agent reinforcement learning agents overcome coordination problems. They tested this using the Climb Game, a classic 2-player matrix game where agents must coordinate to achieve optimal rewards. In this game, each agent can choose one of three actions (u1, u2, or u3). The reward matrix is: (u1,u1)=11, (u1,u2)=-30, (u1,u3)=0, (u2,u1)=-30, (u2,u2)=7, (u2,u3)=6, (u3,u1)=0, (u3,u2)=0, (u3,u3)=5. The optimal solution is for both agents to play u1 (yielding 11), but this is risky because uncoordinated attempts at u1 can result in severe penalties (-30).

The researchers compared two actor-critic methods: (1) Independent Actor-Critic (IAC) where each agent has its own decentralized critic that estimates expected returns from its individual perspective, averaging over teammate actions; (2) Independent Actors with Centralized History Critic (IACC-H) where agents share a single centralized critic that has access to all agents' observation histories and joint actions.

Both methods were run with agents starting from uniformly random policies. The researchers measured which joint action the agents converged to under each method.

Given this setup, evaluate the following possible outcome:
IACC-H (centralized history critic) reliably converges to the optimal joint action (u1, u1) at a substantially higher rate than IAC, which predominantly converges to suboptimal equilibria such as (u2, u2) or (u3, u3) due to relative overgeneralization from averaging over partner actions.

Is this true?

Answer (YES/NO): NO